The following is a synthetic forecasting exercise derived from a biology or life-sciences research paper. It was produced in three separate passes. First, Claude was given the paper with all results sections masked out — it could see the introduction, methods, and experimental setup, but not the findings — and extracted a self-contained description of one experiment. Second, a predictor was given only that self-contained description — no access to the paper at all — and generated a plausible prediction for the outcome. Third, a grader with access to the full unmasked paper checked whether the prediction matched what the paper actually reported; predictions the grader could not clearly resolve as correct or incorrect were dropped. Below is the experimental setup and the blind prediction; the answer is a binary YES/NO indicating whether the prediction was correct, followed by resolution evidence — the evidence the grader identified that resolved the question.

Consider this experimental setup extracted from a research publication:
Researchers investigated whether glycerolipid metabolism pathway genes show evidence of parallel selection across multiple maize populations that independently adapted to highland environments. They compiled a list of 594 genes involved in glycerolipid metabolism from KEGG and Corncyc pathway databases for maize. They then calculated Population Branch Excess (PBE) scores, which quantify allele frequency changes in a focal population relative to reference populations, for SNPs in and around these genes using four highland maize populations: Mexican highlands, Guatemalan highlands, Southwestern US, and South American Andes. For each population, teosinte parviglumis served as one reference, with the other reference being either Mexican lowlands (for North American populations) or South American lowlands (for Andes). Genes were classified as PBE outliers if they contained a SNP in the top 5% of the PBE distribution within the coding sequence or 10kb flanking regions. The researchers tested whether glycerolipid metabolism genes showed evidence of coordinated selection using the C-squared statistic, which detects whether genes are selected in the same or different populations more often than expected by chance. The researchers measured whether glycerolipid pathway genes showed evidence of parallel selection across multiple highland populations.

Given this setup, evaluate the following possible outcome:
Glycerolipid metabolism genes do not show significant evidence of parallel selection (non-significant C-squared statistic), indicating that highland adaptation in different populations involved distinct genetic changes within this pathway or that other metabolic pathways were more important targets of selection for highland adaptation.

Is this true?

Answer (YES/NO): NO